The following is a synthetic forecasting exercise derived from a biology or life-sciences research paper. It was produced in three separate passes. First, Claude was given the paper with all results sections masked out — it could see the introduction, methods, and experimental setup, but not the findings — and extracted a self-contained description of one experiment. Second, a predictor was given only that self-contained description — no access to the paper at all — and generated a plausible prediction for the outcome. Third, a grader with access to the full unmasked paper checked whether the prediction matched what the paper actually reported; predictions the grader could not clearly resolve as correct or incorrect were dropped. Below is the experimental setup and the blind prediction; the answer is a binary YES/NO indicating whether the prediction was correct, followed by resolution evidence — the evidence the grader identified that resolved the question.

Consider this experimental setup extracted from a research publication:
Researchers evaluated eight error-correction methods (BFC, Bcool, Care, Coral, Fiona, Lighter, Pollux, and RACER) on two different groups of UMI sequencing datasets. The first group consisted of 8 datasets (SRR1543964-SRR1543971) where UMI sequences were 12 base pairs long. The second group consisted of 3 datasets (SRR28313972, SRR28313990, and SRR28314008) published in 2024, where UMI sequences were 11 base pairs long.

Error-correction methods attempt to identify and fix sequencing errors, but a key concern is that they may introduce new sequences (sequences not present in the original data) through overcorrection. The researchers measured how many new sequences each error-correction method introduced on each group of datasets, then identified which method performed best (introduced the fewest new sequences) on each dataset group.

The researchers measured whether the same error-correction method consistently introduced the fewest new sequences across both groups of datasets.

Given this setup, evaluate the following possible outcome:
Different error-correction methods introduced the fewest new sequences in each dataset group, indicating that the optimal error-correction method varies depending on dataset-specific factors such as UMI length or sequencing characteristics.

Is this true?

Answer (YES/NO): YES